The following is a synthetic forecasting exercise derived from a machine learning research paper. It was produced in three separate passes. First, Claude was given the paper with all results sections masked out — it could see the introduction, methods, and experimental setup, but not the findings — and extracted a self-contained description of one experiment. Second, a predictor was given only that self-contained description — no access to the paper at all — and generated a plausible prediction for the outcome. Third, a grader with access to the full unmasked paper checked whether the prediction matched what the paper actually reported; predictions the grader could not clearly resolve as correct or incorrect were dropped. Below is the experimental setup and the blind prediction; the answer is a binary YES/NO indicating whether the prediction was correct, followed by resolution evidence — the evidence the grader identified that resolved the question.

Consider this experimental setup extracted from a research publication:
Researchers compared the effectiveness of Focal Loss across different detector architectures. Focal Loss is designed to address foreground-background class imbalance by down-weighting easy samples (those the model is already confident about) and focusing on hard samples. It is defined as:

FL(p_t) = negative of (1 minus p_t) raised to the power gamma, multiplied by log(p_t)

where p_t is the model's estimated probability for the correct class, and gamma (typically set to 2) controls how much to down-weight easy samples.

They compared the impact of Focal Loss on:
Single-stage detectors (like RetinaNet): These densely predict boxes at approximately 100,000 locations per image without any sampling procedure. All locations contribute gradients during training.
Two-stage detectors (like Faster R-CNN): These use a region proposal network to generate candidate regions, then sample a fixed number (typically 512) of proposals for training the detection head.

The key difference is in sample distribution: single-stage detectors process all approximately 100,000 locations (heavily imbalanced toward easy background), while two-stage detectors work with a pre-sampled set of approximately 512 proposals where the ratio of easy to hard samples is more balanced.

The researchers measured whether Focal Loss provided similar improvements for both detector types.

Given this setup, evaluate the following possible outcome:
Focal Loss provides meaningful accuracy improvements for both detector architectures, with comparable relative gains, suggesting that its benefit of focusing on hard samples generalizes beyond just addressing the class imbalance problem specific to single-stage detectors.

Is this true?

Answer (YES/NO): NO